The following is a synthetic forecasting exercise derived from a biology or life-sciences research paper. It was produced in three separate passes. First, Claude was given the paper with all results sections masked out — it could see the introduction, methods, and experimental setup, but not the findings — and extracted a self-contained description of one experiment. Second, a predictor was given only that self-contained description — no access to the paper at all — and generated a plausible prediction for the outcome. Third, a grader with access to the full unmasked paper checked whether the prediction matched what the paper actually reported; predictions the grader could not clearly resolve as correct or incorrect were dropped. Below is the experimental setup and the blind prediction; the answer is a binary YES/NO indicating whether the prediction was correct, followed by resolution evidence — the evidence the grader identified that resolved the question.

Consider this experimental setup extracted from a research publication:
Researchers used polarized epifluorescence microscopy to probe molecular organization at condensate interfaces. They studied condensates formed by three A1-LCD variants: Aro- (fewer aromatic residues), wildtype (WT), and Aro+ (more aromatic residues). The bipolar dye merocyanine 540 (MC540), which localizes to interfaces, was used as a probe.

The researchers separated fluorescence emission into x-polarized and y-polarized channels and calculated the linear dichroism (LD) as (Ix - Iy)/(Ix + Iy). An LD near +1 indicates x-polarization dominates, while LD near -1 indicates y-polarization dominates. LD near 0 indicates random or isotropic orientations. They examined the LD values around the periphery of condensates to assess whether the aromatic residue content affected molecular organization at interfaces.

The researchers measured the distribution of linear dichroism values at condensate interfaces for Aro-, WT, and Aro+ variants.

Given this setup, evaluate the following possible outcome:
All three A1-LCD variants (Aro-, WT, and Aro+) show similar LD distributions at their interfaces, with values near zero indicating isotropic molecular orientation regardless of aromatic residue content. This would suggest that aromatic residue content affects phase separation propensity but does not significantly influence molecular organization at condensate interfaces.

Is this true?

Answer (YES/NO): NO